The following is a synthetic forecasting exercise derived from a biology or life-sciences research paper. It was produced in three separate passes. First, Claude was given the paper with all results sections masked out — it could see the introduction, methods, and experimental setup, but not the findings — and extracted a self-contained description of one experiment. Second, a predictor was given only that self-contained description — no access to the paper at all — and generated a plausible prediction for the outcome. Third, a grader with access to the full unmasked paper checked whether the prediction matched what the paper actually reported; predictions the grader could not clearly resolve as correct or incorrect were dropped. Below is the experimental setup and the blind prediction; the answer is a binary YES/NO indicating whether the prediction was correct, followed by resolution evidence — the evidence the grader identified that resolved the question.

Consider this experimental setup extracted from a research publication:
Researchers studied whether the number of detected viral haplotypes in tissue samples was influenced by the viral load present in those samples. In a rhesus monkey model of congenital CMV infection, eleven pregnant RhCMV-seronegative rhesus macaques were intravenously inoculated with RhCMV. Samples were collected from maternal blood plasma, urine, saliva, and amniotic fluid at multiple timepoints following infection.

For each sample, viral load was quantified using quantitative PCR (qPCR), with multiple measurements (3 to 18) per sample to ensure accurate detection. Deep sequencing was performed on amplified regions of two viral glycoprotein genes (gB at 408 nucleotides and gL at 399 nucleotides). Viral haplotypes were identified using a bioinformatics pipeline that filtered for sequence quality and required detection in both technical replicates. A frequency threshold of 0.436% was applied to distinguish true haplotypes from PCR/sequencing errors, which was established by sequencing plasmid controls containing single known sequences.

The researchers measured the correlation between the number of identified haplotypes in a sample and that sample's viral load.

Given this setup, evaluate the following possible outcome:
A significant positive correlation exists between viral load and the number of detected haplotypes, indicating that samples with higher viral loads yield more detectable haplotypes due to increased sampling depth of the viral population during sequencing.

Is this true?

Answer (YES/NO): NO